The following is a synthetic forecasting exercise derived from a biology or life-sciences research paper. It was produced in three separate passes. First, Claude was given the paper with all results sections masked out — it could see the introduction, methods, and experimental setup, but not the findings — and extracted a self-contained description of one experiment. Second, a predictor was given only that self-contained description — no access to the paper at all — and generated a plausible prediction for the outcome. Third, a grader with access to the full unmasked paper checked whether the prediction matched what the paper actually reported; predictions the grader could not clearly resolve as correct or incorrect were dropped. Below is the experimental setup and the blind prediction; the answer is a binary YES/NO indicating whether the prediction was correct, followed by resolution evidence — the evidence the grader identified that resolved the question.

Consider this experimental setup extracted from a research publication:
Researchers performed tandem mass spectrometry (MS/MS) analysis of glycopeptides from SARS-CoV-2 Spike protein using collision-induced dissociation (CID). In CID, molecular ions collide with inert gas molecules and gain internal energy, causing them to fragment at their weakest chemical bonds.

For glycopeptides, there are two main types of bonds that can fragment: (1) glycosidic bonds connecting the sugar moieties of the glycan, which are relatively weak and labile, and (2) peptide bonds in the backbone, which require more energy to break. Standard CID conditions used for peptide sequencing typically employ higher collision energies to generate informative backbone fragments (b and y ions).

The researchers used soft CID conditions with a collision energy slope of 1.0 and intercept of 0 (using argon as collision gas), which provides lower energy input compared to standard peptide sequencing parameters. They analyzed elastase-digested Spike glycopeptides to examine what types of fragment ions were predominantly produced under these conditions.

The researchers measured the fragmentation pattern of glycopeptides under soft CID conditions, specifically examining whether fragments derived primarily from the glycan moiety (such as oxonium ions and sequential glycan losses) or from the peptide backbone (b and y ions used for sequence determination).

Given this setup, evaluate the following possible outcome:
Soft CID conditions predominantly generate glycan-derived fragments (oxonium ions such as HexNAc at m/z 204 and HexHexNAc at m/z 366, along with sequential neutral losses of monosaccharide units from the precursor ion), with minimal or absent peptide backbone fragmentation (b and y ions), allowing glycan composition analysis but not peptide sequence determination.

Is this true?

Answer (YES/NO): YES